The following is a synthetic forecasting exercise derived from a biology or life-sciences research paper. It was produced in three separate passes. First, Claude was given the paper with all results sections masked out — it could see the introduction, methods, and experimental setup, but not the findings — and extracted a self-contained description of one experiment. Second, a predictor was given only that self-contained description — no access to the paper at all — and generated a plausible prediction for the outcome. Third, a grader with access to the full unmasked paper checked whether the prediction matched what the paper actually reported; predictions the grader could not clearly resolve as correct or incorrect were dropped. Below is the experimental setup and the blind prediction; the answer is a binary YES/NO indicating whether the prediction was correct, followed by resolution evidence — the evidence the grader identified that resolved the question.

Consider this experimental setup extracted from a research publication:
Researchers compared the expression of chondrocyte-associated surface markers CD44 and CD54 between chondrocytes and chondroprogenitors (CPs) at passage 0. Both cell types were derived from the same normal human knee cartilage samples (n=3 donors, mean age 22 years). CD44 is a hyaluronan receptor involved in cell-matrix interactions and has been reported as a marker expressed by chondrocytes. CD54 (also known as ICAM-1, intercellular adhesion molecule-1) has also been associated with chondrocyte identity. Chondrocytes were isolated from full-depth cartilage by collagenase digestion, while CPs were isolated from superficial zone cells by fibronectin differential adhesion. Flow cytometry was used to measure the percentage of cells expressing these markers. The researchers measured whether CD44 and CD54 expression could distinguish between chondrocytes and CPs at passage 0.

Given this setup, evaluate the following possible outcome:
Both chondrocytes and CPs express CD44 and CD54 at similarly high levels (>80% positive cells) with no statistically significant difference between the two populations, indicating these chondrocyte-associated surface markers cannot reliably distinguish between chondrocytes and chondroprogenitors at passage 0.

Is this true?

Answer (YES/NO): YES